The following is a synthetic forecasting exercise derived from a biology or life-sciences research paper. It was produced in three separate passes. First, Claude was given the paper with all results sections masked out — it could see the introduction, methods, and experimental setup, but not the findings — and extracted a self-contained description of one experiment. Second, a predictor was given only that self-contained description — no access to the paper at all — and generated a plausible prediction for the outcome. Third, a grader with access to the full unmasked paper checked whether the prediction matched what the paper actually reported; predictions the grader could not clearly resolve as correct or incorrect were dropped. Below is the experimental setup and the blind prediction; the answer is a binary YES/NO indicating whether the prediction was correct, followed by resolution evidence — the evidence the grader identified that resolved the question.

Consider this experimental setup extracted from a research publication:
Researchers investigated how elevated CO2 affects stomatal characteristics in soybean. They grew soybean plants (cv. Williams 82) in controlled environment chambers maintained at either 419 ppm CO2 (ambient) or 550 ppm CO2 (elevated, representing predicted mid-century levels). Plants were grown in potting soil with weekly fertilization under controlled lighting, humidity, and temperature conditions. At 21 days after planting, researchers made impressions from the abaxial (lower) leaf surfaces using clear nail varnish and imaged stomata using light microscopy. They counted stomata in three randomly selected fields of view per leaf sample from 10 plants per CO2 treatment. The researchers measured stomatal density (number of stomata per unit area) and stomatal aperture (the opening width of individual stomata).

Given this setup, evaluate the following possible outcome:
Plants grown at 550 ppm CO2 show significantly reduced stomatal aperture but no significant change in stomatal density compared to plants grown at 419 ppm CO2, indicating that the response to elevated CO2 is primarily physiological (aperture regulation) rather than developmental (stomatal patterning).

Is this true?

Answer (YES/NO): NO